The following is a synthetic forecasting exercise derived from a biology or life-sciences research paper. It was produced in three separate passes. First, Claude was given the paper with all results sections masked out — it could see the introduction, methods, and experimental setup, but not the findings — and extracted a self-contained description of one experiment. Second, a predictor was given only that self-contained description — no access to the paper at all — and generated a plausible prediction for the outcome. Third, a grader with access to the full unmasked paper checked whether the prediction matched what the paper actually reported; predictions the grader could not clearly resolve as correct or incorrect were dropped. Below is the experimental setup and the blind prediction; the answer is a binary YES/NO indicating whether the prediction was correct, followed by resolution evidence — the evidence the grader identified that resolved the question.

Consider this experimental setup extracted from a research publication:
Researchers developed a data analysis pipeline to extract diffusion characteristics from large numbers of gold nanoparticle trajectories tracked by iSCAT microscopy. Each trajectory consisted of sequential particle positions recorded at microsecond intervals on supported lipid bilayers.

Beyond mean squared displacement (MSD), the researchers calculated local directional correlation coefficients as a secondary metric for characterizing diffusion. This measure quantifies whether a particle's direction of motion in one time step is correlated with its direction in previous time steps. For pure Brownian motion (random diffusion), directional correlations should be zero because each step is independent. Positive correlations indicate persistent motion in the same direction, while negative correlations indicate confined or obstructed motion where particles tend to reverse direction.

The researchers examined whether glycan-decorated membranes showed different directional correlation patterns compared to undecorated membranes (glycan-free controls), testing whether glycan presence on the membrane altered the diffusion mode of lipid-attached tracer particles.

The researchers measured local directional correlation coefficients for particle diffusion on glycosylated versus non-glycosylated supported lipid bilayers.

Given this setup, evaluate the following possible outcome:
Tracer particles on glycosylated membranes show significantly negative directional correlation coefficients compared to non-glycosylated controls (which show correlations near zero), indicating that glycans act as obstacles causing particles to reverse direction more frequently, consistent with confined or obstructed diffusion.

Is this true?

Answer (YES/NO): NO